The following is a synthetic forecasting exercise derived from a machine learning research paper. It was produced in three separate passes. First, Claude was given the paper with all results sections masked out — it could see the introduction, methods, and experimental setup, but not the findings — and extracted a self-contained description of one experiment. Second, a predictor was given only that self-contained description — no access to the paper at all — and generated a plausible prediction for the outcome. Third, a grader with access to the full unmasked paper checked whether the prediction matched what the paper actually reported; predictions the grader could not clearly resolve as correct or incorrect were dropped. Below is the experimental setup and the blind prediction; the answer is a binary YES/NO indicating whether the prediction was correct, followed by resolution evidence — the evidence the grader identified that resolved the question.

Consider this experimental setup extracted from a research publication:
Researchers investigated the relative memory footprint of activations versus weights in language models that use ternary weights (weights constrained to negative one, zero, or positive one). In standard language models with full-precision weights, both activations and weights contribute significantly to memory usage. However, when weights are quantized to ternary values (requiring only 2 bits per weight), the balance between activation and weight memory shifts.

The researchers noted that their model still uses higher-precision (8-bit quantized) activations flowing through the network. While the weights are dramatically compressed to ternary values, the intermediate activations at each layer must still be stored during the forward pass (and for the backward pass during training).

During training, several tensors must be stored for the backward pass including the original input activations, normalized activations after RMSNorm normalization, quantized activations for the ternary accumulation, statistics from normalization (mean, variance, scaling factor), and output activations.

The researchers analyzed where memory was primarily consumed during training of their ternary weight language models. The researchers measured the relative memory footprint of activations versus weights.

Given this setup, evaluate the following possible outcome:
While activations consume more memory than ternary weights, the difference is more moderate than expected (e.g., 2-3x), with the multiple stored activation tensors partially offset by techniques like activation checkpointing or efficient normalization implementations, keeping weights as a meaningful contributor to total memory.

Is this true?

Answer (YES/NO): NO